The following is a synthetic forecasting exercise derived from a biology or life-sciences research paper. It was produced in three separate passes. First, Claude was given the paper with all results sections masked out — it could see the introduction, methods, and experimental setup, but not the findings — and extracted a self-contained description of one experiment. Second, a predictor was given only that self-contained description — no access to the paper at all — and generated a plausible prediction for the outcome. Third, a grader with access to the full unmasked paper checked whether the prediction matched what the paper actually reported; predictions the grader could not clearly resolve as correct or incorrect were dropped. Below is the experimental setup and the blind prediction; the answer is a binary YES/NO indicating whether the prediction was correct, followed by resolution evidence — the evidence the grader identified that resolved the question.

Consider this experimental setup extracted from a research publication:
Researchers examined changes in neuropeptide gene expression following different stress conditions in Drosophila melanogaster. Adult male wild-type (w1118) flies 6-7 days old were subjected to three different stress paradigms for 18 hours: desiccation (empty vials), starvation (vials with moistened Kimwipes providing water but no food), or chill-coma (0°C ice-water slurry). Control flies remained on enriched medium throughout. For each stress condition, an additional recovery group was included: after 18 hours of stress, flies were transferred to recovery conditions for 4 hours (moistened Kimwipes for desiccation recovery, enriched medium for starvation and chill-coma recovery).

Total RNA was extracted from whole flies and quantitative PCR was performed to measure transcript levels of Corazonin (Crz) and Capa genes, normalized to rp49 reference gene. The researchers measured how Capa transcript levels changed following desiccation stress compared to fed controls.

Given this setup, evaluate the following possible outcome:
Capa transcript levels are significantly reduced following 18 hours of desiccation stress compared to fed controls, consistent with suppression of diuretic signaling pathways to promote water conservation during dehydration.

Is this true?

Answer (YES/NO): NO